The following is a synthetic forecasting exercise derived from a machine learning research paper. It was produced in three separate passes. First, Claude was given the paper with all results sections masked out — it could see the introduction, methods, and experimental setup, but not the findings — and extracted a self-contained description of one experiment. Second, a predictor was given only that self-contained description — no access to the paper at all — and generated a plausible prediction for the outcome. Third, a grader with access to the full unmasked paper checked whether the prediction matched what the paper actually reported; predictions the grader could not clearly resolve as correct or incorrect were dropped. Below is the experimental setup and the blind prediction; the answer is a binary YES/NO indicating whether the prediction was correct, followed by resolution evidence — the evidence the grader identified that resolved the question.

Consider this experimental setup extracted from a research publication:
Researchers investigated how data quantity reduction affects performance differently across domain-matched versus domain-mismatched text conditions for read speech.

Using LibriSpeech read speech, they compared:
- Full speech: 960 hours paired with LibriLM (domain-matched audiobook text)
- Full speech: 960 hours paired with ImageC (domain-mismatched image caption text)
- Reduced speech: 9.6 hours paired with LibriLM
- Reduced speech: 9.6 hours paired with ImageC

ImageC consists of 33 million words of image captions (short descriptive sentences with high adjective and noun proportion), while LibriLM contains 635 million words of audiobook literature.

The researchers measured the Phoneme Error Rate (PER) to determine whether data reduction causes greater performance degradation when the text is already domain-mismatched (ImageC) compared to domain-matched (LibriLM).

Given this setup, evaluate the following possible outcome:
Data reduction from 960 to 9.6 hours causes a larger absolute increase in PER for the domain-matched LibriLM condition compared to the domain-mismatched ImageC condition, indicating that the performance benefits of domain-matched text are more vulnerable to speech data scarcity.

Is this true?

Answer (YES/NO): NO